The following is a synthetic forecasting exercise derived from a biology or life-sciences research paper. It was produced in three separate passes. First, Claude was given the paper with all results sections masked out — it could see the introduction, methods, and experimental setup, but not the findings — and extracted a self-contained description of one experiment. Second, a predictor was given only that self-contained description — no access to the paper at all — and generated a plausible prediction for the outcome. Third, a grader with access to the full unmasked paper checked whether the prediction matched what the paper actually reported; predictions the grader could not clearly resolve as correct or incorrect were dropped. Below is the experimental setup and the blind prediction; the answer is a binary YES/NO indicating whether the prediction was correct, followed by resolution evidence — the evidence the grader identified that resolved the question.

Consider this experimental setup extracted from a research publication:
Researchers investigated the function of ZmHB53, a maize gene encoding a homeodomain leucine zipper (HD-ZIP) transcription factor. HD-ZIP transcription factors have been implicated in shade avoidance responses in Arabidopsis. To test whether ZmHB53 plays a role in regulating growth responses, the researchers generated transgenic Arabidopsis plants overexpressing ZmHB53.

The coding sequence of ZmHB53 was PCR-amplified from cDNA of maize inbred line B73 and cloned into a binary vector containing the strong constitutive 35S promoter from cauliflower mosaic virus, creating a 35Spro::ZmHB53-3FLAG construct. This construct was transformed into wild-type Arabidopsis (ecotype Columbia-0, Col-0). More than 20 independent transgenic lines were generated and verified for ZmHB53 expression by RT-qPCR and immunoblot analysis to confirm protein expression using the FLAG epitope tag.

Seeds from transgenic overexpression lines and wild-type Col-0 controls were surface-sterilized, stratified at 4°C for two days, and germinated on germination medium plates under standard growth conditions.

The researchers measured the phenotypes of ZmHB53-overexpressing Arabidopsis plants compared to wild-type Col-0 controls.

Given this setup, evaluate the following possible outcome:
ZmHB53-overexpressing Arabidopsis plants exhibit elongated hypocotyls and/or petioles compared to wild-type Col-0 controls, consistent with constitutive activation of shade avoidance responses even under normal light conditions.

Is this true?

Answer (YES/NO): NO